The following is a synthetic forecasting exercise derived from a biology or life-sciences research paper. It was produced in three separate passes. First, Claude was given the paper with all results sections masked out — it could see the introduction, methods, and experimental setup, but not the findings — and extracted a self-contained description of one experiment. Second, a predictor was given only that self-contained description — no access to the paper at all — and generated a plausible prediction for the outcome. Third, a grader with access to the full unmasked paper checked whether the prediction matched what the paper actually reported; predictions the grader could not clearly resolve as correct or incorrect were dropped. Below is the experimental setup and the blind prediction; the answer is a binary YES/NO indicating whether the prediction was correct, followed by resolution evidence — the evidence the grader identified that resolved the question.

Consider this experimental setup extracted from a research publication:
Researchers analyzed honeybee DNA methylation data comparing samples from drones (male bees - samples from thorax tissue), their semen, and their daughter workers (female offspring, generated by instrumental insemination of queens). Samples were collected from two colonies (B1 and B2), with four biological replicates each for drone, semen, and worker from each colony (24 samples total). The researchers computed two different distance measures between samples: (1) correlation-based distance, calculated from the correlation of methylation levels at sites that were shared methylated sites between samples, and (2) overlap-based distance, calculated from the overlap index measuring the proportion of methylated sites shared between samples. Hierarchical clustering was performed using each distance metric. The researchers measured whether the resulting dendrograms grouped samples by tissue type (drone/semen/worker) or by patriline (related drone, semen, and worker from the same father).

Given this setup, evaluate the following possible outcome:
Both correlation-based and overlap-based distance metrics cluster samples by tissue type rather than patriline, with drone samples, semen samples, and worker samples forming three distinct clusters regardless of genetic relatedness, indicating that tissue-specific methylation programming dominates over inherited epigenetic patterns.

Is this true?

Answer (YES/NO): NO